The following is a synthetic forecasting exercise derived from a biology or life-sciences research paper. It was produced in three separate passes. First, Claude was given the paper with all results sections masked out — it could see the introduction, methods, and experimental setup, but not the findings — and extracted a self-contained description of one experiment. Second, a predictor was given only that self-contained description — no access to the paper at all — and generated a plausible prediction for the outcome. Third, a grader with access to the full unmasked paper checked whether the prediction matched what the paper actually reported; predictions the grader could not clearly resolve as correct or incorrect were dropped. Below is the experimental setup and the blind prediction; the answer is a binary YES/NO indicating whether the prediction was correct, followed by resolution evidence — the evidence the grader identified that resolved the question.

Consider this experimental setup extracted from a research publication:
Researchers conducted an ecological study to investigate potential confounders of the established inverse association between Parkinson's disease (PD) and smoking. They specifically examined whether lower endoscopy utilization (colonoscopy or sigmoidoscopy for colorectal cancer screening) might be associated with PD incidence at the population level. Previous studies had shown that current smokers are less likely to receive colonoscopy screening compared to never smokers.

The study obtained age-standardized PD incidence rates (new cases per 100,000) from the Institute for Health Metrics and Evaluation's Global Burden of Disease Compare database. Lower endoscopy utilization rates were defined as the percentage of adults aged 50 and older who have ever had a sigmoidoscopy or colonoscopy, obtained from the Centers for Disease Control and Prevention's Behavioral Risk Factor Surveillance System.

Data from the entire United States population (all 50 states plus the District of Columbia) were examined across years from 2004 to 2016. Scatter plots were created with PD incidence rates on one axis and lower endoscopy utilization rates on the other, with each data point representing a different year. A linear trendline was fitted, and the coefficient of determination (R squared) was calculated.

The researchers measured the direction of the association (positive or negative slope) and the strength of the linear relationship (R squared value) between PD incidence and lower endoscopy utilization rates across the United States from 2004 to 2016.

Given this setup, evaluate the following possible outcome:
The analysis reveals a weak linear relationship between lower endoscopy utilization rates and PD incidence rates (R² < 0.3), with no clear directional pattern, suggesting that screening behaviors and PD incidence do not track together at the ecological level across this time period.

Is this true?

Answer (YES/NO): NO